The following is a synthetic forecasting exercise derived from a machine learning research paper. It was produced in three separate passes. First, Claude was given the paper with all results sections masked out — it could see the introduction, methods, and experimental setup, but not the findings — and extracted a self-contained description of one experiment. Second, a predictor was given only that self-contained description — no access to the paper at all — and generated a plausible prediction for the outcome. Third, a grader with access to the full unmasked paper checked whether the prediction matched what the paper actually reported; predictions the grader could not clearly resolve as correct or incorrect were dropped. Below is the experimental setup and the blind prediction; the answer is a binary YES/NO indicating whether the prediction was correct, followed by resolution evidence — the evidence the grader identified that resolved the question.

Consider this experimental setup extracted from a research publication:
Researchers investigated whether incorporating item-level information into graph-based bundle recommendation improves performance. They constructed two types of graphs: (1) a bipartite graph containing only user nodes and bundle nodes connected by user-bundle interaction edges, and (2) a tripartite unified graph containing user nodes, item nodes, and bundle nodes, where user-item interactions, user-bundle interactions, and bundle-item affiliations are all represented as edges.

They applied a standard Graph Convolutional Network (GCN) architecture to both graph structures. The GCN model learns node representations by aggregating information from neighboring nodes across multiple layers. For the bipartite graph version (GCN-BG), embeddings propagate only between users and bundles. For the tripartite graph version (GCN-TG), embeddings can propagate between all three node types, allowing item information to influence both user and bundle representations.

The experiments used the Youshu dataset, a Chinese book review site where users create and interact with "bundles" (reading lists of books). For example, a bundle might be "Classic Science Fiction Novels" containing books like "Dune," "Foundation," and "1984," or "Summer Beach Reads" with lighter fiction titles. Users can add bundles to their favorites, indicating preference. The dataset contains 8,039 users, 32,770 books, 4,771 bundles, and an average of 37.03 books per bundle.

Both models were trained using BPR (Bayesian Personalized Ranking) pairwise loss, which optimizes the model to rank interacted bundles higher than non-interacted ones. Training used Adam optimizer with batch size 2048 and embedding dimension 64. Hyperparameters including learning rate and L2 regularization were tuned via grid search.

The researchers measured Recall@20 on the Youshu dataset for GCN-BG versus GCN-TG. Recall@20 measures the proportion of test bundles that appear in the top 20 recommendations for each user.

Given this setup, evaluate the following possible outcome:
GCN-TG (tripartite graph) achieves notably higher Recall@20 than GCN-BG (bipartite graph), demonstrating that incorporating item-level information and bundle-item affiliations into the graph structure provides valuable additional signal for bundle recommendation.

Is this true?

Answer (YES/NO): NO